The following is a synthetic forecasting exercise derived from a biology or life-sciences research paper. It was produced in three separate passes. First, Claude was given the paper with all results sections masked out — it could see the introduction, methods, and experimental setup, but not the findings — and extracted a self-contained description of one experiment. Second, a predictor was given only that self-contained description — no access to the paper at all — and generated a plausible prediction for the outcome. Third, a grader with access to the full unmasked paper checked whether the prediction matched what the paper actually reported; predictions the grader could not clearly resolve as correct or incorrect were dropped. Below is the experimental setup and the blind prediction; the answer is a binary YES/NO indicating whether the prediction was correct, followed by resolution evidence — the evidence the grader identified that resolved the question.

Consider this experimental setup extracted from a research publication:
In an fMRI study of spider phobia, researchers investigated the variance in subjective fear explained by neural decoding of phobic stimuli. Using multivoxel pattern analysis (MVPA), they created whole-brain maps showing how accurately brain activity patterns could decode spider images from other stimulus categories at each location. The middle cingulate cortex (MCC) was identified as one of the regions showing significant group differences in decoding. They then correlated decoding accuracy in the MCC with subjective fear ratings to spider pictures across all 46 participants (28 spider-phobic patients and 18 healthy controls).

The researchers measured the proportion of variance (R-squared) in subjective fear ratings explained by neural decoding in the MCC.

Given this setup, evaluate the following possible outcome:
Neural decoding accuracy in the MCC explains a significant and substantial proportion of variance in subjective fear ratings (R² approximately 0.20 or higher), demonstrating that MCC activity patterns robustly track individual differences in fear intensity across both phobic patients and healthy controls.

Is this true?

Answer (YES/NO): YES